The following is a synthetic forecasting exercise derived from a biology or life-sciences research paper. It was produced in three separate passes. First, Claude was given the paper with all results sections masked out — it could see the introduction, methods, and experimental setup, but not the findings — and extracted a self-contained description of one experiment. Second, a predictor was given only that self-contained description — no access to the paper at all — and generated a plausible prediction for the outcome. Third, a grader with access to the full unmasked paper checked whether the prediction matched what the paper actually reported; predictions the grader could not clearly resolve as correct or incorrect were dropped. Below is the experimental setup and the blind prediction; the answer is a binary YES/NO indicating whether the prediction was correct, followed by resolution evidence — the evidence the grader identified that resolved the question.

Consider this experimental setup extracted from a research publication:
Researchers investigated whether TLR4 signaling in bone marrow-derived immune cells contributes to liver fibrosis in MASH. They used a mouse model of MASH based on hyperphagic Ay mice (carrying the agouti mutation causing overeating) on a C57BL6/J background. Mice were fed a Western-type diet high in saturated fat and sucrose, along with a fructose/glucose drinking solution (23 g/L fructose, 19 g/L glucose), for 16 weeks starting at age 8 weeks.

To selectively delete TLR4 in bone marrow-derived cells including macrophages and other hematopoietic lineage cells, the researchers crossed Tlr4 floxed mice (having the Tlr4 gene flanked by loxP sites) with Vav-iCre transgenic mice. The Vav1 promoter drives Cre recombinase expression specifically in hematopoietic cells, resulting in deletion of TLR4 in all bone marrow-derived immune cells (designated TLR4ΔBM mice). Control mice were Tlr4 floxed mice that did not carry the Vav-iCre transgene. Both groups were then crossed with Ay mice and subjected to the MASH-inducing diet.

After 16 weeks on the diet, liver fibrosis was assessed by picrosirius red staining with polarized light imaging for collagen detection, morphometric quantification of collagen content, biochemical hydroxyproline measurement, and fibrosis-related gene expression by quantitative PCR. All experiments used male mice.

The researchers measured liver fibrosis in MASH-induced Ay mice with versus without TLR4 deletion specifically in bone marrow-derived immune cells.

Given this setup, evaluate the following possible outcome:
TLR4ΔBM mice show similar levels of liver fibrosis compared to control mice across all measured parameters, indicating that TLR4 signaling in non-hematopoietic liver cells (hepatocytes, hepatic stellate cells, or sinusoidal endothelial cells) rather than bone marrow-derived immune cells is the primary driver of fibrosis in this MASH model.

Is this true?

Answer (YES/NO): YES